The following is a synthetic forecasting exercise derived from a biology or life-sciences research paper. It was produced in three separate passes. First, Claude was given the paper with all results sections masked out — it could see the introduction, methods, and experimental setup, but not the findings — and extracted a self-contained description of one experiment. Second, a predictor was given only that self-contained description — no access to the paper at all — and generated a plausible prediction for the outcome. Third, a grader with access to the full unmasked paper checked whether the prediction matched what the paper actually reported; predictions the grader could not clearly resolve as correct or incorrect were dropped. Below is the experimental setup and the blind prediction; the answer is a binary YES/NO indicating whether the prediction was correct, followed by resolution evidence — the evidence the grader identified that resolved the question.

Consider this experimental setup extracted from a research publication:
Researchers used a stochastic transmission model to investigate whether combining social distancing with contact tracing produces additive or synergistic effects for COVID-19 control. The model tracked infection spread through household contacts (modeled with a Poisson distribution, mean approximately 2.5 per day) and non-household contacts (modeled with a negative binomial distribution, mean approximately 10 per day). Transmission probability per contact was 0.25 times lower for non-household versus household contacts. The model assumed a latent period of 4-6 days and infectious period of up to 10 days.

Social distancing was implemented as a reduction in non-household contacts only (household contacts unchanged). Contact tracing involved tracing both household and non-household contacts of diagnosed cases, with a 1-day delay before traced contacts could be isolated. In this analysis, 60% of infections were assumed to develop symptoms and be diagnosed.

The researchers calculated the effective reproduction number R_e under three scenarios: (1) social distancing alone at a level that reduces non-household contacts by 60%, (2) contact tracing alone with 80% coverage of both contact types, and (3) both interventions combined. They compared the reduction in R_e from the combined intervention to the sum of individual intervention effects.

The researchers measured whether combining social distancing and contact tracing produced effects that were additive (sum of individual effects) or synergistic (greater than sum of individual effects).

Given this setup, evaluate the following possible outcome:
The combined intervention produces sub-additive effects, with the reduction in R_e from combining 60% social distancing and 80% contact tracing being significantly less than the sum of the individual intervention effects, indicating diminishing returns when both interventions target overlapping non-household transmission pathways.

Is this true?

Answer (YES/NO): NO